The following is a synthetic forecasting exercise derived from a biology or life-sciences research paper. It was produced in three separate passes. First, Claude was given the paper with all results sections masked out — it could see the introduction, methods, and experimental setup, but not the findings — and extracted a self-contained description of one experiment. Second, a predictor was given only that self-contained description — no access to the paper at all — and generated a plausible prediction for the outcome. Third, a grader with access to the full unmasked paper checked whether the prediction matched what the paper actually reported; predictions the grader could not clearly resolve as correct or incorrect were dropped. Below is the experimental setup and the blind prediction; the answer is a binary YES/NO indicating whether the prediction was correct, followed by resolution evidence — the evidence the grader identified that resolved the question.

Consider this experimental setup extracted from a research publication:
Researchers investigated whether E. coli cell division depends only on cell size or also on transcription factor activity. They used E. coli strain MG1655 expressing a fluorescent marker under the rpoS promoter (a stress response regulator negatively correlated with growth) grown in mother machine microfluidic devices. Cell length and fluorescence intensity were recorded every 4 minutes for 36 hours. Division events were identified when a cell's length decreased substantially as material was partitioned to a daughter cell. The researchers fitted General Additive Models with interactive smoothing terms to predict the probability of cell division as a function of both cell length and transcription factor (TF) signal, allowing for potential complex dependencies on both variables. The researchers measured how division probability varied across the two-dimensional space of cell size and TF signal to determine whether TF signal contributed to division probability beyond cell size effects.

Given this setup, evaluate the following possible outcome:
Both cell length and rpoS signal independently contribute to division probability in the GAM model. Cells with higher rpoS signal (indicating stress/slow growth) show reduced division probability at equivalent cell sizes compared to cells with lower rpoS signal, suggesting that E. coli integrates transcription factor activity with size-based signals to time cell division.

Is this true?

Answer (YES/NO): YES